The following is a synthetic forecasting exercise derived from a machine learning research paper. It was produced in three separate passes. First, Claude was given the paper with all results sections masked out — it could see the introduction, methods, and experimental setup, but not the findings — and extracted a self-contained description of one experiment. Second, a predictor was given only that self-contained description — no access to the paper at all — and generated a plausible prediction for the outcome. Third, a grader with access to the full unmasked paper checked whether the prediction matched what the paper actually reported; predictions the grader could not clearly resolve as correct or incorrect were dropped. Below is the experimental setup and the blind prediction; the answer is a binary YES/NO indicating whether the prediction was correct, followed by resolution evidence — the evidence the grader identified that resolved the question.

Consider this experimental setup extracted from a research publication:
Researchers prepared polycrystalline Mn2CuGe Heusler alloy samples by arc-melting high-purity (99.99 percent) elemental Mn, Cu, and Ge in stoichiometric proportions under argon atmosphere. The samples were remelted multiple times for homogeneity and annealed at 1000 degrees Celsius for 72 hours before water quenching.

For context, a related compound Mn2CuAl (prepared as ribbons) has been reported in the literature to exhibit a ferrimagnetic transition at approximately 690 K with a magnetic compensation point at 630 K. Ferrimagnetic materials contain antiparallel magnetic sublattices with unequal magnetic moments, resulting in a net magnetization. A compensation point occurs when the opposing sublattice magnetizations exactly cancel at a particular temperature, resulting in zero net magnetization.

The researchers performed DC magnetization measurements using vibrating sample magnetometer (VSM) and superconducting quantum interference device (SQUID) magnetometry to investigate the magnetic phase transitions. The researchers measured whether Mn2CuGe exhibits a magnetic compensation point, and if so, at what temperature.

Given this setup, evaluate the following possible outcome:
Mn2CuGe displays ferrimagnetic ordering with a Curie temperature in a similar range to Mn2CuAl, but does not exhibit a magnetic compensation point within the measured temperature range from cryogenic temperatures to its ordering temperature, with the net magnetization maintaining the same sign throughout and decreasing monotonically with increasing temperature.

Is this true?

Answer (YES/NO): NO